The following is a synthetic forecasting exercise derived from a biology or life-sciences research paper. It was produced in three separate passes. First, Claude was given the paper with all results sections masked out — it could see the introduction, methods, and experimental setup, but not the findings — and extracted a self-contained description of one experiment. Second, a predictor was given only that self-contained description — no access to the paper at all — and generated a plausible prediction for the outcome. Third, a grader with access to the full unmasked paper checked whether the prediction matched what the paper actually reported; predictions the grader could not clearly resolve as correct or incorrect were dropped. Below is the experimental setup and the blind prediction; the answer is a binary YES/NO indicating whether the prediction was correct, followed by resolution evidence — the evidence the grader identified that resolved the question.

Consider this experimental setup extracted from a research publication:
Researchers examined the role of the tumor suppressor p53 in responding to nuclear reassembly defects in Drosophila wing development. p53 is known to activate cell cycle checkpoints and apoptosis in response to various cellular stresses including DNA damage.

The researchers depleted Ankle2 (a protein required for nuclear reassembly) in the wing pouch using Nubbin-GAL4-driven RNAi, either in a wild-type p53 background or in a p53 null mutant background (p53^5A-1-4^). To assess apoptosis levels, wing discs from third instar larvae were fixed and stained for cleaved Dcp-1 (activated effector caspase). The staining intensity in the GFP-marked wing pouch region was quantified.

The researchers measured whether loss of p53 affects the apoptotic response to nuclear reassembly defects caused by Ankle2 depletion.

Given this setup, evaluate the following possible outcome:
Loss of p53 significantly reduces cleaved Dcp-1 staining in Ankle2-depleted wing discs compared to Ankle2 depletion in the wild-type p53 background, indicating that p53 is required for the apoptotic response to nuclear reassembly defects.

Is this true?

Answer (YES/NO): NO